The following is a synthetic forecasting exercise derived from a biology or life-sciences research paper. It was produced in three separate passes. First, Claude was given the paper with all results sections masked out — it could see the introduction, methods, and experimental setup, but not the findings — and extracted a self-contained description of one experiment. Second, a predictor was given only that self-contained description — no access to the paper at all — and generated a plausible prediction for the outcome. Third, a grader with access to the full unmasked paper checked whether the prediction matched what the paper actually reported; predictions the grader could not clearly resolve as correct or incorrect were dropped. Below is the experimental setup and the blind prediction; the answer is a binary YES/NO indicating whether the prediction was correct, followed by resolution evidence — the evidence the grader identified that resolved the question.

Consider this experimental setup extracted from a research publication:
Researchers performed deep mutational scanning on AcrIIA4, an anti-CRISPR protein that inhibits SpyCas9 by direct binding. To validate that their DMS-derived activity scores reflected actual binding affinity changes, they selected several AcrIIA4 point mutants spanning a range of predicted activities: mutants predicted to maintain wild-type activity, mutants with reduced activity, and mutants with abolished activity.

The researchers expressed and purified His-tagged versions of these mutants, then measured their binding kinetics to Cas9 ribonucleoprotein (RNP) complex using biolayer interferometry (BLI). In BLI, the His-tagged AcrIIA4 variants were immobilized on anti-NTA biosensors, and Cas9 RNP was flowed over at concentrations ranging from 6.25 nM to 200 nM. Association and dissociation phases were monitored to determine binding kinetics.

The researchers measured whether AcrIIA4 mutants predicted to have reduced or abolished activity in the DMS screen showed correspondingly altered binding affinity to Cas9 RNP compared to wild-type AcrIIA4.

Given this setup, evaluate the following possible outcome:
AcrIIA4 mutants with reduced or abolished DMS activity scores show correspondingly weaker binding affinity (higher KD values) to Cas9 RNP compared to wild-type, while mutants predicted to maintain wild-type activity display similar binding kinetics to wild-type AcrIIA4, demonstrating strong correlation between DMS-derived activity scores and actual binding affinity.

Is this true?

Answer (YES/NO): YES